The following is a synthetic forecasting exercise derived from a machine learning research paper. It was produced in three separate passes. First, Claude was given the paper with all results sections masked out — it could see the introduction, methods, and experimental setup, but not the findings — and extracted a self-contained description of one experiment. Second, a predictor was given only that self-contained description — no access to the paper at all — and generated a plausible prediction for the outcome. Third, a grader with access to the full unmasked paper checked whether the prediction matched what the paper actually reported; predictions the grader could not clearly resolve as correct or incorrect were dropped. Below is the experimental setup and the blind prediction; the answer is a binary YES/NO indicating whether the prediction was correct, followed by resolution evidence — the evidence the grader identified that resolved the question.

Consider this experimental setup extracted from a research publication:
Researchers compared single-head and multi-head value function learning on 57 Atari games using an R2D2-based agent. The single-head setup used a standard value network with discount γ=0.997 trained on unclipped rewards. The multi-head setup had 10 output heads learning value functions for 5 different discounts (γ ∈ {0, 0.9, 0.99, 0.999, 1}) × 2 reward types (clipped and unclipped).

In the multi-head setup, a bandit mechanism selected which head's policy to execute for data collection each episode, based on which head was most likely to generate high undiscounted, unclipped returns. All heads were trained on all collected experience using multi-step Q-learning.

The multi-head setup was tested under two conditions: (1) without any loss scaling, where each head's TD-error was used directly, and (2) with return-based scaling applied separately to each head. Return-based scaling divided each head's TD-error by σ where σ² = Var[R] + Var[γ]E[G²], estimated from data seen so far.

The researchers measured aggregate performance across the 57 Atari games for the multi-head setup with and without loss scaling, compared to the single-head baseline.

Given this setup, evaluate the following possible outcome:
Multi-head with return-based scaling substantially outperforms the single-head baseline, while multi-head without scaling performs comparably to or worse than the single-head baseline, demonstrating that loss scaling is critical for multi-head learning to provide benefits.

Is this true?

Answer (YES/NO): YES